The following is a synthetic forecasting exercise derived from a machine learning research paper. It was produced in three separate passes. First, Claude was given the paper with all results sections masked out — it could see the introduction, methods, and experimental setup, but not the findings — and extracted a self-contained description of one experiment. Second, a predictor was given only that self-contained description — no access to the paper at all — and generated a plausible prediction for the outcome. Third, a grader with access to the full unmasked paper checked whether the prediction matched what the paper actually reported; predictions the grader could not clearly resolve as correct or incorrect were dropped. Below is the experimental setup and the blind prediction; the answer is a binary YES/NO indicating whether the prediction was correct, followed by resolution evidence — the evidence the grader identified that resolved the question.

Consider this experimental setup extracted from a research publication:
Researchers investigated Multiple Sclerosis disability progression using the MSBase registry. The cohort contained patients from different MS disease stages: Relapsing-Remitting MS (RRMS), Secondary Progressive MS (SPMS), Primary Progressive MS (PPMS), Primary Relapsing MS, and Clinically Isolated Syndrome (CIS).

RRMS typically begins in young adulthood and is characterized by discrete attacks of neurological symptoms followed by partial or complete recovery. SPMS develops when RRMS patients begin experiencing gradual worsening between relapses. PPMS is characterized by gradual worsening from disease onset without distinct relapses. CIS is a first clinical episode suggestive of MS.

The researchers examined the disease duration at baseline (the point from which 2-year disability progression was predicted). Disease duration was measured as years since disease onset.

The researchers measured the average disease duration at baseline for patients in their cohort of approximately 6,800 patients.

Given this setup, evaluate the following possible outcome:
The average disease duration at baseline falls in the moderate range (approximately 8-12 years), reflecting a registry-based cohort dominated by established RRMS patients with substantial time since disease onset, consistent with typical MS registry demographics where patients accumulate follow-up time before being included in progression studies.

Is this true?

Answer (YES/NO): NO